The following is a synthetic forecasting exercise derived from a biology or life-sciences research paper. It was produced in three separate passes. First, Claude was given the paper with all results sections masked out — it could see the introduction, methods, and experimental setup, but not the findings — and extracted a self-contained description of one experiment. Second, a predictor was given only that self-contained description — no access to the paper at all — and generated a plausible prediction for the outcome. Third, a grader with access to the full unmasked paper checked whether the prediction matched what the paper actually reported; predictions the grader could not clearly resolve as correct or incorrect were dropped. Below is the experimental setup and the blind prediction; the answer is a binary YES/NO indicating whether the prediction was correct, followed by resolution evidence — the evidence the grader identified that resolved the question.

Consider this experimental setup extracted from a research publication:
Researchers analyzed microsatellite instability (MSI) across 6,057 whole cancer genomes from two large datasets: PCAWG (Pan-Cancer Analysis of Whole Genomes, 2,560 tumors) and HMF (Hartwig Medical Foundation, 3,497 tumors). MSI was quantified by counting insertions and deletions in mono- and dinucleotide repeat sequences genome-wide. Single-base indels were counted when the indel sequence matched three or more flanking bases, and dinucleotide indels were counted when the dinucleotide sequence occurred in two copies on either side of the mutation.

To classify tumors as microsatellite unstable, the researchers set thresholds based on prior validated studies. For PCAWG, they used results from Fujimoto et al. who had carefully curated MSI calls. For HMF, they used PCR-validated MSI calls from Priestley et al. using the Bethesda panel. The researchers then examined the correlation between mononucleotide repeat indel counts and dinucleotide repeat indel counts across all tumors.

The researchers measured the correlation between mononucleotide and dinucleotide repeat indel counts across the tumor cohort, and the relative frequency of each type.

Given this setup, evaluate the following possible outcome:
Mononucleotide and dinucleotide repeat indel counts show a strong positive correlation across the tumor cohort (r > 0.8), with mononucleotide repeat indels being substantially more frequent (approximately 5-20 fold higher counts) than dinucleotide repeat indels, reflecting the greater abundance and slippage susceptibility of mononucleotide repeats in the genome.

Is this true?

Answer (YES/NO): YES